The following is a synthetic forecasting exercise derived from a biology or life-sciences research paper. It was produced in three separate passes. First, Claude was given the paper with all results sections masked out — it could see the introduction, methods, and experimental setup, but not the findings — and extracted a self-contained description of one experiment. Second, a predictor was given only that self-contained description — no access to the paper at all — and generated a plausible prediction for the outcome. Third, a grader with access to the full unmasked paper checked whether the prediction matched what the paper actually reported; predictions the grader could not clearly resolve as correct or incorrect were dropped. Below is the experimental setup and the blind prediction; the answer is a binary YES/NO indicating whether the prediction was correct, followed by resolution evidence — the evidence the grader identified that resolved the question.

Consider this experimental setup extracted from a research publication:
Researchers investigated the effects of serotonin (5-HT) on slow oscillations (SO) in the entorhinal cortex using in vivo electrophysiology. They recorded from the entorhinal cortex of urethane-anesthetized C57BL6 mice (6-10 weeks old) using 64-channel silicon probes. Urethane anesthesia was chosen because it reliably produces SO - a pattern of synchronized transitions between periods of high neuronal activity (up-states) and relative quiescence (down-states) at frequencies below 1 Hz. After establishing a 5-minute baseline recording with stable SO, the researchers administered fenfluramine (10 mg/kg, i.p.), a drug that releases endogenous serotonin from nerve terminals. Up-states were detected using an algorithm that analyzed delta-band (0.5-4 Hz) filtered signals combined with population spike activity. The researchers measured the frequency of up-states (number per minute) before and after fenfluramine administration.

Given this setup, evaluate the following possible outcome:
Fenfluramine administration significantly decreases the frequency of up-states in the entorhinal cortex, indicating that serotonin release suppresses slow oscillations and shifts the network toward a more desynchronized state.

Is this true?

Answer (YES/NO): YES